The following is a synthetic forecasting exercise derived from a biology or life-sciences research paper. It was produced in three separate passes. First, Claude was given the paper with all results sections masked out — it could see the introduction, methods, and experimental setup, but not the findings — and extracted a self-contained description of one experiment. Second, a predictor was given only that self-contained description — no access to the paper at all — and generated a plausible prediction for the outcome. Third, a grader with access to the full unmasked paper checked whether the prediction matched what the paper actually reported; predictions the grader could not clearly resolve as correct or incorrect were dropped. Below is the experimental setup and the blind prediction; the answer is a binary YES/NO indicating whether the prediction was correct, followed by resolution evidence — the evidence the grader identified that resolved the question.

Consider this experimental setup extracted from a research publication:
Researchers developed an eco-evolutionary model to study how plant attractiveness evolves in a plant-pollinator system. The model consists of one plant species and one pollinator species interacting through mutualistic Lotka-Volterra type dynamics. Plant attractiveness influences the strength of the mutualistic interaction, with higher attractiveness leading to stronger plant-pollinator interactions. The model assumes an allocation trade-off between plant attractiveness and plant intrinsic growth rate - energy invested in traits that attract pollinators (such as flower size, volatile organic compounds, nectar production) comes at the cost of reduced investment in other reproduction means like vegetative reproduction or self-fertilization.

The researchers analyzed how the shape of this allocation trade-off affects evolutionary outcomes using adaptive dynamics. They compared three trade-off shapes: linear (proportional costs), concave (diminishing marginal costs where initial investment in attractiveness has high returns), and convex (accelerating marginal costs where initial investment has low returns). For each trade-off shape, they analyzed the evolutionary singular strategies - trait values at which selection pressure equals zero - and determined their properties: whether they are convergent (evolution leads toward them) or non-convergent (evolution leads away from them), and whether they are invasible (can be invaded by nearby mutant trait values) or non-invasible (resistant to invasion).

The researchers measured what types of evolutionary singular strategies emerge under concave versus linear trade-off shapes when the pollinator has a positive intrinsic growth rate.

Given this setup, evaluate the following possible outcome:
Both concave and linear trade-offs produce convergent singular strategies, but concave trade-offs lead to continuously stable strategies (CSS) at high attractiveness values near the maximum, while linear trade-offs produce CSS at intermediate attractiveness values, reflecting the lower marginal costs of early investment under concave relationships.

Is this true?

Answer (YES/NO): NO